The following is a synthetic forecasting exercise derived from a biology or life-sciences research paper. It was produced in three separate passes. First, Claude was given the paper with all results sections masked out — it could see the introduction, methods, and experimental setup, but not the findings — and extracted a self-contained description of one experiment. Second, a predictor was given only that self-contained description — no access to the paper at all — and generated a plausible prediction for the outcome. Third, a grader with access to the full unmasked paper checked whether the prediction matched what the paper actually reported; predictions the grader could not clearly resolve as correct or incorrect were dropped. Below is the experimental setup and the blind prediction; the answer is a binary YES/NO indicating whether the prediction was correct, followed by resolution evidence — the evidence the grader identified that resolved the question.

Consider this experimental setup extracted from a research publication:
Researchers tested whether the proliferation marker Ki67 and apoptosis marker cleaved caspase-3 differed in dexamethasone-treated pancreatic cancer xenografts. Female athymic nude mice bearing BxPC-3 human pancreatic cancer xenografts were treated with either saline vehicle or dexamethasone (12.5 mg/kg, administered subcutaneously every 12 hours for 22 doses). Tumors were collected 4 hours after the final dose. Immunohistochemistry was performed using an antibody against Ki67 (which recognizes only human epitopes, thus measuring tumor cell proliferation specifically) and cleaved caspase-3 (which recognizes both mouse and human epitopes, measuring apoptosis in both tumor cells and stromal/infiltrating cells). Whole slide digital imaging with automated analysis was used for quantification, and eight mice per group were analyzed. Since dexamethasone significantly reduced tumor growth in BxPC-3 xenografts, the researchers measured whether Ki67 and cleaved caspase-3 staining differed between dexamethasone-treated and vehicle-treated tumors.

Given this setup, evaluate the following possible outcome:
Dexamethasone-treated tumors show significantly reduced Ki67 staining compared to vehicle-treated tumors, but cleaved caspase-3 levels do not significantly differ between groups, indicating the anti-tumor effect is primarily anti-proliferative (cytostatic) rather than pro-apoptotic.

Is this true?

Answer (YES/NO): NO